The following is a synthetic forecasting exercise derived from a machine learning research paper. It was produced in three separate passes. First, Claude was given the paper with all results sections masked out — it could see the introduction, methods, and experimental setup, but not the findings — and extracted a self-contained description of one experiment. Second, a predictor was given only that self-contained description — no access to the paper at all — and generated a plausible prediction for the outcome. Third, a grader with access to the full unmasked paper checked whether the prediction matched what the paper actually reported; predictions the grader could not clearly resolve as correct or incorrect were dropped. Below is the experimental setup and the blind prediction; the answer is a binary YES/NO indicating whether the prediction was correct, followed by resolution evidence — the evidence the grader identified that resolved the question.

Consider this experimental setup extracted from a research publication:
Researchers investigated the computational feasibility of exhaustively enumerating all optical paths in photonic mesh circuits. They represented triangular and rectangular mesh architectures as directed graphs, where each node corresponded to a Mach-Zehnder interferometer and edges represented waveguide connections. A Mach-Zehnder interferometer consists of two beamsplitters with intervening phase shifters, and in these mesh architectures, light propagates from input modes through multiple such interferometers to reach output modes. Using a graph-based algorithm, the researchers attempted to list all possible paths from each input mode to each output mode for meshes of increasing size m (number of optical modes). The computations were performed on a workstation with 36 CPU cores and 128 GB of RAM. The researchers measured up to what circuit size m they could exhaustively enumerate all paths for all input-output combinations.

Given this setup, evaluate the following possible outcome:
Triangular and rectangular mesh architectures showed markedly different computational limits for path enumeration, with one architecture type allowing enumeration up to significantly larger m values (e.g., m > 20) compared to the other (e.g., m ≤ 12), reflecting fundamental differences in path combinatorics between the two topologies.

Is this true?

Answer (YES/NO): NO